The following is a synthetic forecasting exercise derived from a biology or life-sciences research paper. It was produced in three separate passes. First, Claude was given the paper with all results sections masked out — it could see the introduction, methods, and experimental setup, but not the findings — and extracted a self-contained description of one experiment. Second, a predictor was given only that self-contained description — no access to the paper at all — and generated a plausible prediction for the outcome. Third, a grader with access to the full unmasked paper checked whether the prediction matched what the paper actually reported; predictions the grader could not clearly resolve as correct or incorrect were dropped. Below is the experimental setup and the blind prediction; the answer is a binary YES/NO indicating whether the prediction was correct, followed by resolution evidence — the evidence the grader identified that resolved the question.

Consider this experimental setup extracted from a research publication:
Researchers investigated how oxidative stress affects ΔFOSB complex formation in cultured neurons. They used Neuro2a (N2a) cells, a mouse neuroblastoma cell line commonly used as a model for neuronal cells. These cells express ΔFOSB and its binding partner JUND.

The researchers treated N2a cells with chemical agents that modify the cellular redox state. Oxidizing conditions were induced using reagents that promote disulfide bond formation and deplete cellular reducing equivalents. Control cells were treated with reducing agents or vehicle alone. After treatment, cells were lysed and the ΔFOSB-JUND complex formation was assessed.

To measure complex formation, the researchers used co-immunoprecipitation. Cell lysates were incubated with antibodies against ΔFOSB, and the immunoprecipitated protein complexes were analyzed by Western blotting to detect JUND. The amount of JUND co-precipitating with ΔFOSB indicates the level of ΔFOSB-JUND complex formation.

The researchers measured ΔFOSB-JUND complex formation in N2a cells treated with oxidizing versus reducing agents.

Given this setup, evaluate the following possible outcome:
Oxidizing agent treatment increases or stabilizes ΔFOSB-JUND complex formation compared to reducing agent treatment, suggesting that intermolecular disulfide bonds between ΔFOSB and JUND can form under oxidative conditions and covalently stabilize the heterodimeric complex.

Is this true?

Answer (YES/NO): YES